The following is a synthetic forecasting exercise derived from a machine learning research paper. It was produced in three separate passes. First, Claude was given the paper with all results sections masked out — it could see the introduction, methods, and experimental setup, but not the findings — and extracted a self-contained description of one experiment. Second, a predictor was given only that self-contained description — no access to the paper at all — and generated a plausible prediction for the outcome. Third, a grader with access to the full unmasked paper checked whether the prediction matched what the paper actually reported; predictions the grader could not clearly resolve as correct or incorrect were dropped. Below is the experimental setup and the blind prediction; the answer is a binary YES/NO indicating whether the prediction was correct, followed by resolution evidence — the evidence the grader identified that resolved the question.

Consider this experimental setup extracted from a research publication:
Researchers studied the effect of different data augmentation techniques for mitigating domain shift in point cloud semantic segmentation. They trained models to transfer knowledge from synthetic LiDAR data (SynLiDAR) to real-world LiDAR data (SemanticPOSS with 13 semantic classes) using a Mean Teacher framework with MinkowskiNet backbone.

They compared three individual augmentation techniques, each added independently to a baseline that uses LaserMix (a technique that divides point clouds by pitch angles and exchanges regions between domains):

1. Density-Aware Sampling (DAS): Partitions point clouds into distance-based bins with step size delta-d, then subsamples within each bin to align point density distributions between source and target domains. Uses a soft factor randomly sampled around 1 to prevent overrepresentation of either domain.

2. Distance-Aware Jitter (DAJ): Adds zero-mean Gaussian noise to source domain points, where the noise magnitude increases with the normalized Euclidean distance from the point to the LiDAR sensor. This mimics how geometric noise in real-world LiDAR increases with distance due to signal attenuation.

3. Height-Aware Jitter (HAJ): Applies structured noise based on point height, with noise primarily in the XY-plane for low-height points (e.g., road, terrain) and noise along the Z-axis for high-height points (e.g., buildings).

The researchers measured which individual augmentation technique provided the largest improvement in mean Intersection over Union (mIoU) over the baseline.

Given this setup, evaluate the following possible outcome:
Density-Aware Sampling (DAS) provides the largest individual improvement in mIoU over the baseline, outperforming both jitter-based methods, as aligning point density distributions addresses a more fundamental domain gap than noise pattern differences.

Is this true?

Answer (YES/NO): NO